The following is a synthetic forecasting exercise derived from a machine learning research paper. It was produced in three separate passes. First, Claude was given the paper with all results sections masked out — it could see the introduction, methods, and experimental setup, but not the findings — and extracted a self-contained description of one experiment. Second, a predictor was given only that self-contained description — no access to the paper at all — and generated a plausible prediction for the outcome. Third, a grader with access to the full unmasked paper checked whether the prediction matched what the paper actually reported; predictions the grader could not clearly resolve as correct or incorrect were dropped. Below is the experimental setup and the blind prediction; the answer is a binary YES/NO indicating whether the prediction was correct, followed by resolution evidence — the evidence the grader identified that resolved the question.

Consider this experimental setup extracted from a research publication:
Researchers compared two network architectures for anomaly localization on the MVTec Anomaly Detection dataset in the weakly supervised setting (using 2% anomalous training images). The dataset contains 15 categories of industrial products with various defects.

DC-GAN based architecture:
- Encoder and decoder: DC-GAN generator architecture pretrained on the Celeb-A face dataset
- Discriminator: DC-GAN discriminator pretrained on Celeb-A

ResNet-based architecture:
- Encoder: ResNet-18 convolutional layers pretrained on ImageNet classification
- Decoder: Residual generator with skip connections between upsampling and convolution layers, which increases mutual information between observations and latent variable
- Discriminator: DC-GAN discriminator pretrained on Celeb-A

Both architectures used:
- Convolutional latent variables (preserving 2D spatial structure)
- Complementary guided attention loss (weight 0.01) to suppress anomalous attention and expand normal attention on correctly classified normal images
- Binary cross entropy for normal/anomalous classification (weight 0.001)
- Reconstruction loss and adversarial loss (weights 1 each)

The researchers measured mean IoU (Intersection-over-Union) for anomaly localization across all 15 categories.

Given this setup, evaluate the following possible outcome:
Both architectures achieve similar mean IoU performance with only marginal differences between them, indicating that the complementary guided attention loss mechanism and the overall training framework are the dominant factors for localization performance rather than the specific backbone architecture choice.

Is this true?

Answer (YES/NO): NO